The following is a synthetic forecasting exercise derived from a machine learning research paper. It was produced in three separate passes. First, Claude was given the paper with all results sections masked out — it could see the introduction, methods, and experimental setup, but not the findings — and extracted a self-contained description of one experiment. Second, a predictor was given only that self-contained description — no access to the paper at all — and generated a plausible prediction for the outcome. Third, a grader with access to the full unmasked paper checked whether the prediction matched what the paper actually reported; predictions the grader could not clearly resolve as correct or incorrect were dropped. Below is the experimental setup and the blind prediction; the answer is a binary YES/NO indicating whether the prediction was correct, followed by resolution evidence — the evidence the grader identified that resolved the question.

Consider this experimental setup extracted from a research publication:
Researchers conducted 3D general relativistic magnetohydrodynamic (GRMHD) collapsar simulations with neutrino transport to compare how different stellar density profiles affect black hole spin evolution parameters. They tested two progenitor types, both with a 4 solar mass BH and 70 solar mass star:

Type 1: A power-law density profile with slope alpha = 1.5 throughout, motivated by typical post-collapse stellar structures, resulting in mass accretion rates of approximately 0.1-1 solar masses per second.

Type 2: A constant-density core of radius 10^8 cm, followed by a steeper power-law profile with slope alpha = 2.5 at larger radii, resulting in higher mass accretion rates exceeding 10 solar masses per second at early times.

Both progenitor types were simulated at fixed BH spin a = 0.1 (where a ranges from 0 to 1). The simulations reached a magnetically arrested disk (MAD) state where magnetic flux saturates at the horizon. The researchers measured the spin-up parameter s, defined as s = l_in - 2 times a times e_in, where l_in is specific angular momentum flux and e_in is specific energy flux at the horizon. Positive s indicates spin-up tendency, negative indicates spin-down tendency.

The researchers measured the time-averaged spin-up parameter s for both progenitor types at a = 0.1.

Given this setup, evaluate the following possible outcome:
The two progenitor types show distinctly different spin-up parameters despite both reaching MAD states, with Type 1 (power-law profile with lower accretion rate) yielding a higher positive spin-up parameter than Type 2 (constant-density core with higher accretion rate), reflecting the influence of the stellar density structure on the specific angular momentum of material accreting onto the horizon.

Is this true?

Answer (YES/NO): YES